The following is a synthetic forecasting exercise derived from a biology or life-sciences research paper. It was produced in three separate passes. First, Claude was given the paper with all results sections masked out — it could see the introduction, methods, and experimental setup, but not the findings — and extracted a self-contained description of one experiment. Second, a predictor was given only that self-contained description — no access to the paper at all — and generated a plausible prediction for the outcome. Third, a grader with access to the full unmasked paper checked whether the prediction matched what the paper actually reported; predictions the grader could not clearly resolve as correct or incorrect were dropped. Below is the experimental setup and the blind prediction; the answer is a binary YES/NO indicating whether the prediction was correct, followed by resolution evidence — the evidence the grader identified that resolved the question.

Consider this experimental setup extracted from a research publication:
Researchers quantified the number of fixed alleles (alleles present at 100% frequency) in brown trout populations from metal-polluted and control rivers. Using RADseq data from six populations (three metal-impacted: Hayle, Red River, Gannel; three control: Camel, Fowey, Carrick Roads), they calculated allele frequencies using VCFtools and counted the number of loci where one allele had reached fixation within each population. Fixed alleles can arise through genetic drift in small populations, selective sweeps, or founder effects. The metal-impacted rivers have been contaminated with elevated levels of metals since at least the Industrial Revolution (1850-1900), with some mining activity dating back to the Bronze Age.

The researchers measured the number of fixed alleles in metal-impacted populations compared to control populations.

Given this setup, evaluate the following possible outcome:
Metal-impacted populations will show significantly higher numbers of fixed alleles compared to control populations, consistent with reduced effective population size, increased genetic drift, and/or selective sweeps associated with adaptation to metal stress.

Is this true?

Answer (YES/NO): NO